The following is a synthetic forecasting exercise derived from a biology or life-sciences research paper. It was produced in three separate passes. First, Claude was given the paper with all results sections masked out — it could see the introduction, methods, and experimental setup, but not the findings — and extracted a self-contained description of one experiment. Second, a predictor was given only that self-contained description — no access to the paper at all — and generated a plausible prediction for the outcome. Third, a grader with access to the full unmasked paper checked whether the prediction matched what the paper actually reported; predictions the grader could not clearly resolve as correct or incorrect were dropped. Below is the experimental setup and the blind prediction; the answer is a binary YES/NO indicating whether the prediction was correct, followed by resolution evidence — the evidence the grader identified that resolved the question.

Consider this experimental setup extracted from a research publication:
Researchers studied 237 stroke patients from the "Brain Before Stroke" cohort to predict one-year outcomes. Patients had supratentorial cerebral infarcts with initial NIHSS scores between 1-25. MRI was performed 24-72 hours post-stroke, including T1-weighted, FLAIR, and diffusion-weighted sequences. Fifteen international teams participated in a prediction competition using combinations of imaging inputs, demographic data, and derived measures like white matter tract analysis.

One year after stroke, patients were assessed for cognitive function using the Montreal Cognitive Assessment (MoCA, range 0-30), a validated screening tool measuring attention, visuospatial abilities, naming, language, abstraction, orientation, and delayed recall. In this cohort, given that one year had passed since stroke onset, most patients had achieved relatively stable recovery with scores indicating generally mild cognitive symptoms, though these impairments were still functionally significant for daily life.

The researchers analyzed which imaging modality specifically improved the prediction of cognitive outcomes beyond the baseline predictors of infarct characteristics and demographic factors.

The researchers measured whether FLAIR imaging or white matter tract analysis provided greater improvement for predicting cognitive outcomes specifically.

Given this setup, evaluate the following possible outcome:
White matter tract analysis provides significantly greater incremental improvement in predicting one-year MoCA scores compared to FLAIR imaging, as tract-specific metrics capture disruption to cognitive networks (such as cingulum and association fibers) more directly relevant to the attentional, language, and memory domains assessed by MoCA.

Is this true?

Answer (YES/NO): NO